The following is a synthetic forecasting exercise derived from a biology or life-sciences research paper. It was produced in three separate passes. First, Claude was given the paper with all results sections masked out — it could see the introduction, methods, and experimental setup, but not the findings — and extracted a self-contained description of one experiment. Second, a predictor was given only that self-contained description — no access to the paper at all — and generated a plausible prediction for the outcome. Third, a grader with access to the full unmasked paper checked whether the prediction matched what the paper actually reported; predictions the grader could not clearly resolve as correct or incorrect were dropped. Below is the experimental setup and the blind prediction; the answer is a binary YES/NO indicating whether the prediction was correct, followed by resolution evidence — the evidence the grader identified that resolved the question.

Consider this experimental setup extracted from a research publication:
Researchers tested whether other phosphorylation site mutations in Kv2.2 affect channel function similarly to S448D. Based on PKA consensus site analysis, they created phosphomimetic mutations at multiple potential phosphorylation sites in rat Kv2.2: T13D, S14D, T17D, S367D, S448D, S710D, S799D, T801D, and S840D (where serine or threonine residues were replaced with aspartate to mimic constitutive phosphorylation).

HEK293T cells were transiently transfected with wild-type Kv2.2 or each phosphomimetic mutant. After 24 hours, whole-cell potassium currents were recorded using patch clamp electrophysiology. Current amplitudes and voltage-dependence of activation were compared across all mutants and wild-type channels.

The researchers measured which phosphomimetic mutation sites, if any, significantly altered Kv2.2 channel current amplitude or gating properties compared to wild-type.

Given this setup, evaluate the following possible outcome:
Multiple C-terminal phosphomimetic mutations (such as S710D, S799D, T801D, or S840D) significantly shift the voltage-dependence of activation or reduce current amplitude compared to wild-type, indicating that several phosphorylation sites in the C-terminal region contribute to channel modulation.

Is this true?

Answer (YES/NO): NO